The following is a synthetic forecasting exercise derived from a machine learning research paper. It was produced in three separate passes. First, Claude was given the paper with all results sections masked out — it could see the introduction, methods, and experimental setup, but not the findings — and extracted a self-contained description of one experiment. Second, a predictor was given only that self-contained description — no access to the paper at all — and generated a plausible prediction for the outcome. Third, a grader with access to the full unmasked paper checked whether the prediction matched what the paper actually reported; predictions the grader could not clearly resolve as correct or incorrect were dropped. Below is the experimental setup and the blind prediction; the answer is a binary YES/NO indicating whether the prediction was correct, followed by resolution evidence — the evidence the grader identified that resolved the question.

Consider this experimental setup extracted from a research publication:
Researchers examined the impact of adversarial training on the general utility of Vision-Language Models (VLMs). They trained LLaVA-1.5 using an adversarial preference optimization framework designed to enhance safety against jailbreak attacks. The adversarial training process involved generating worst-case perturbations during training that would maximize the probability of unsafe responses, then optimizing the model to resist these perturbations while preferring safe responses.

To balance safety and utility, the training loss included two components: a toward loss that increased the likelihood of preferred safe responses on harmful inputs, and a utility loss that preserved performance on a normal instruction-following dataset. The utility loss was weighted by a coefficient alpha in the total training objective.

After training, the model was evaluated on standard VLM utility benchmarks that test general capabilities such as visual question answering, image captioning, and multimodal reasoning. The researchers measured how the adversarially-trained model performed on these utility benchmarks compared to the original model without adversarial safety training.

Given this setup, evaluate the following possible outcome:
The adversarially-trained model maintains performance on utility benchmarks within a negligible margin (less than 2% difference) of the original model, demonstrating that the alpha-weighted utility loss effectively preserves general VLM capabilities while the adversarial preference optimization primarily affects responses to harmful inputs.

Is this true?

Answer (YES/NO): NO